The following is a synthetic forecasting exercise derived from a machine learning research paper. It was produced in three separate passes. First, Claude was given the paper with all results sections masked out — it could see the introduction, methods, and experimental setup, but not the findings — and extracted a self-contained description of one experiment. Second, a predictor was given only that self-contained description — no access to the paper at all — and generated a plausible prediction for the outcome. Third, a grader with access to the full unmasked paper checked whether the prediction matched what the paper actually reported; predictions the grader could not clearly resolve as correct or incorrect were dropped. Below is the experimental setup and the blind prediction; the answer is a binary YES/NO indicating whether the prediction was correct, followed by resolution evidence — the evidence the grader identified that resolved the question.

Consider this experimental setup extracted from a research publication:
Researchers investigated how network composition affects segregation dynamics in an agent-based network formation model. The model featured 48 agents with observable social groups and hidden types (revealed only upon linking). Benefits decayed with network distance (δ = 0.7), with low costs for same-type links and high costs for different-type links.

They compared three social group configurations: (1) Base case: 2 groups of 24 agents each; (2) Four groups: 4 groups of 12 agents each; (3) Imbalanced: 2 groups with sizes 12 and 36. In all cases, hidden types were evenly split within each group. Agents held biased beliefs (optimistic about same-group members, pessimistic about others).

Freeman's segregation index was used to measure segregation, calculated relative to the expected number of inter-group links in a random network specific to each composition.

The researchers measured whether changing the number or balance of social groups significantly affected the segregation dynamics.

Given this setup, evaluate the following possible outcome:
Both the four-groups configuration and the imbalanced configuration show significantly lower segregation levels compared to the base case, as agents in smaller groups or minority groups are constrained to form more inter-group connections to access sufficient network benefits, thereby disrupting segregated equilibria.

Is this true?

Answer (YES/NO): NO